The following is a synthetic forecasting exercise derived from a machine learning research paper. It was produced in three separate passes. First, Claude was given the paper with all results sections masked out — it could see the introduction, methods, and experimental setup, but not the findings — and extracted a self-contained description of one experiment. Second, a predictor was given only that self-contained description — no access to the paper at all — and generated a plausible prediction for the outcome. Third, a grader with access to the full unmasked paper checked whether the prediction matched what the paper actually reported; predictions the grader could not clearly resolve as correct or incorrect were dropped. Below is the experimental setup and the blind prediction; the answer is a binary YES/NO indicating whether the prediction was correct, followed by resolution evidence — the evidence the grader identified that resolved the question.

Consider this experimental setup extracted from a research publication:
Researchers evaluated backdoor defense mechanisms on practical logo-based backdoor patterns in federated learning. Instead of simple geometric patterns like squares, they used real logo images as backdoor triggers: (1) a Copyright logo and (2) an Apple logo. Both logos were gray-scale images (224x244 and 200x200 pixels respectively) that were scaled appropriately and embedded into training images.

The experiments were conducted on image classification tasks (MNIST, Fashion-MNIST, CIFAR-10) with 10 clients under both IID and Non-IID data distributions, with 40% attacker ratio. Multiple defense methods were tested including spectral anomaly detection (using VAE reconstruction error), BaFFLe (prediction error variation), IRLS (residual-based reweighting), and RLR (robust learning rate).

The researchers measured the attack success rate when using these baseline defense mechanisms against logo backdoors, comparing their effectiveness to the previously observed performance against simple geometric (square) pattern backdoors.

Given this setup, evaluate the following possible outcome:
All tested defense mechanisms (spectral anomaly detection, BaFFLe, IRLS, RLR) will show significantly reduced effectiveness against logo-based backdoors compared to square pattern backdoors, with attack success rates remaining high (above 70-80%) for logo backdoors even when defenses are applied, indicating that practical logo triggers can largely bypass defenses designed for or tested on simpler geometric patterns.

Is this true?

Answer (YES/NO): NO